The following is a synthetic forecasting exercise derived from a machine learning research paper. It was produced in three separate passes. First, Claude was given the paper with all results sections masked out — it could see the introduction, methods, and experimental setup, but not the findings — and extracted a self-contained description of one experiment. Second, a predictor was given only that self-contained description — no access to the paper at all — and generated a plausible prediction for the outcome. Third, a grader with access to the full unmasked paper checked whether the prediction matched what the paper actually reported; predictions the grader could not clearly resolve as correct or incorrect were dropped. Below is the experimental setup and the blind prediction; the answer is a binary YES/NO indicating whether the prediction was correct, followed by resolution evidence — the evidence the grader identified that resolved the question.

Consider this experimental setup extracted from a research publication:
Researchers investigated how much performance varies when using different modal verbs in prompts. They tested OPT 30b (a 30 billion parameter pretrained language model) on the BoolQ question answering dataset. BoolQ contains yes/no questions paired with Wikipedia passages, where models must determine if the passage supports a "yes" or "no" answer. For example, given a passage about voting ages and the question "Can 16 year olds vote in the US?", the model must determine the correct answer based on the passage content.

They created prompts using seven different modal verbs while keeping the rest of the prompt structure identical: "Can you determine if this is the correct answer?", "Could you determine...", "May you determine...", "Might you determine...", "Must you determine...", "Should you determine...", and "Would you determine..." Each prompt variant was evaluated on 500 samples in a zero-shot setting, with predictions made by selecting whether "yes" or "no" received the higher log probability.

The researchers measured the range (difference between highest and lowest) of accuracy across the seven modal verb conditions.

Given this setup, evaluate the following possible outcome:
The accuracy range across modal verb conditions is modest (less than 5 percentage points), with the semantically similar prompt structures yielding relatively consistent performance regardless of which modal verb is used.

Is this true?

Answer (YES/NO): YES